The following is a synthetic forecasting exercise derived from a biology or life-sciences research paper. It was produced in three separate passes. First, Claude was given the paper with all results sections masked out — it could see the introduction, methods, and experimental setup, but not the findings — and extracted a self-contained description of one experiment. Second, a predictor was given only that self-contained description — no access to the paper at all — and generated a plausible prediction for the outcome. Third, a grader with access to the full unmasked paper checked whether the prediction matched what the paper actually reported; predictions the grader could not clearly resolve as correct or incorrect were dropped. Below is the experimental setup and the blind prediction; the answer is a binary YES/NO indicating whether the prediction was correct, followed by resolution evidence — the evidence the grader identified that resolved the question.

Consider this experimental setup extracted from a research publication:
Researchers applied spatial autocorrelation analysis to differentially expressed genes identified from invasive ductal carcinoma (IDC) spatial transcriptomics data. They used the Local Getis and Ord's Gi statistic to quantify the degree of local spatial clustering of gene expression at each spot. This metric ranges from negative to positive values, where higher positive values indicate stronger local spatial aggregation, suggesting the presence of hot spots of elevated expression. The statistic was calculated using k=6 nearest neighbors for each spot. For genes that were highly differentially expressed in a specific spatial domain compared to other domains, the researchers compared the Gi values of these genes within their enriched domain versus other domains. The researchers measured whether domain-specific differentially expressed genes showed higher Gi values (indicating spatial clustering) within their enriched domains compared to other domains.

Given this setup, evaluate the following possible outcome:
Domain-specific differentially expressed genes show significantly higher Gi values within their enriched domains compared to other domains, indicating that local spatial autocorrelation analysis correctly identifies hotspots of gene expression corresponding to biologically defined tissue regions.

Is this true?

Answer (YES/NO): YES